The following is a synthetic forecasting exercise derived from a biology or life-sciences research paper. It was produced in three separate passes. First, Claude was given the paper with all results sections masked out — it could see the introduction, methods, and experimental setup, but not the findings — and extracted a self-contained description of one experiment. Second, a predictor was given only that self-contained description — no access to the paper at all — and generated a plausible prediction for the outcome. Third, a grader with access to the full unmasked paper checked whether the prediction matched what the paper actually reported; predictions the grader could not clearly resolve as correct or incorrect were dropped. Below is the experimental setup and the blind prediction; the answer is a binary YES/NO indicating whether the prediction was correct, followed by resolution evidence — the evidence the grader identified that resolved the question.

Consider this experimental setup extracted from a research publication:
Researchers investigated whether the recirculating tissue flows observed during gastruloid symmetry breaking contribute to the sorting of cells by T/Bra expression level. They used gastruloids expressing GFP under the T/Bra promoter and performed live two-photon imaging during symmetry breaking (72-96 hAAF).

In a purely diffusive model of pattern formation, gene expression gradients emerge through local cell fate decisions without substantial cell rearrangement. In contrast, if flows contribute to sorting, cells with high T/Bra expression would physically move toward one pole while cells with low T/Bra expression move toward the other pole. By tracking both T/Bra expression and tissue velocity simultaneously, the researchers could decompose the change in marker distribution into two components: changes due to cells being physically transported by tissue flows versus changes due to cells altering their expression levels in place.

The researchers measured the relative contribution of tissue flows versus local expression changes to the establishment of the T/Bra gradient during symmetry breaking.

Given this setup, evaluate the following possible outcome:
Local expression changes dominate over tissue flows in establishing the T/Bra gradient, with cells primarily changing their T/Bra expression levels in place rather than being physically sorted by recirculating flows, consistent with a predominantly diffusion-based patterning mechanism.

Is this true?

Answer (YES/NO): NO